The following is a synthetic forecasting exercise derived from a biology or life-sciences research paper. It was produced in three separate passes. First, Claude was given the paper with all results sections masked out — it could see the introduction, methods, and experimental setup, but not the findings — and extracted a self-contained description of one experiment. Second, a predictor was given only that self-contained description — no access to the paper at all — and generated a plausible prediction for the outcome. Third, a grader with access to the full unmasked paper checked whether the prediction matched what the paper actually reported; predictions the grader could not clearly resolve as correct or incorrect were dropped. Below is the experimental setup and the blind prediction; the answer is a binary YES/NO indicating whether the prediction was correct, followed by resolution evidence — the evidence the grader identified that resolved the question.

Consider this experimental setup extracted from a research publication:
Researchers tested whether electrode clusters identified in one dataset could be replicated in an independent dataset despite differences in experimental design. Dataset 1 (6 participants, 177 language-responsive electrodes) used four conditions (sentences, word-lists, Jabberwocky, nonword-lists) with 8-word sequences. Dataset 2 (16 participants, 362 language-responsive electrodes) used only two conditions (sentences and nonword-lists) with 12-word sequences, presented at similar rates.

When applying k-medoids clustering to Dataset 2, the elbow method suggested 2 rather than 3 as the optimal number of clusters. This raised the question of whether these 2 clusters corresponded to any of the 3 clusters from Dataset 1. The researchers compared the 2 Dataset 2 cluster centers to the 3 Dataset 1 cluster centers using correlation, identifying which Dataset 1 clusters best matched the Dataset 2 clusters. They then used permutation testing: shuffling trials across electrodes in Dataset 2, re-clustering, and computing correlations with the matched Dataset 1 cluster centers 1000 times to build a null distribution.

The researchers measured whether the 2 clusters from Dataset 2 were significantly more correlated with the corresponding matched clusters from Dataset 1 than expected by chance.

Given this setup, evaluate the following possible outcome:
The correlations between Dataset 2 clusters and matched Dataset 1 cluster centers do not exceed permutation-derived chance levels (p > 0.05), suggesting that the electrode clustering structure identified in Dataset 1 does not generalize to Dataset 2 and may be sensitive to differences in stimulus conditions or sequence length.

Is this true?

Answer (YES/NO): NO